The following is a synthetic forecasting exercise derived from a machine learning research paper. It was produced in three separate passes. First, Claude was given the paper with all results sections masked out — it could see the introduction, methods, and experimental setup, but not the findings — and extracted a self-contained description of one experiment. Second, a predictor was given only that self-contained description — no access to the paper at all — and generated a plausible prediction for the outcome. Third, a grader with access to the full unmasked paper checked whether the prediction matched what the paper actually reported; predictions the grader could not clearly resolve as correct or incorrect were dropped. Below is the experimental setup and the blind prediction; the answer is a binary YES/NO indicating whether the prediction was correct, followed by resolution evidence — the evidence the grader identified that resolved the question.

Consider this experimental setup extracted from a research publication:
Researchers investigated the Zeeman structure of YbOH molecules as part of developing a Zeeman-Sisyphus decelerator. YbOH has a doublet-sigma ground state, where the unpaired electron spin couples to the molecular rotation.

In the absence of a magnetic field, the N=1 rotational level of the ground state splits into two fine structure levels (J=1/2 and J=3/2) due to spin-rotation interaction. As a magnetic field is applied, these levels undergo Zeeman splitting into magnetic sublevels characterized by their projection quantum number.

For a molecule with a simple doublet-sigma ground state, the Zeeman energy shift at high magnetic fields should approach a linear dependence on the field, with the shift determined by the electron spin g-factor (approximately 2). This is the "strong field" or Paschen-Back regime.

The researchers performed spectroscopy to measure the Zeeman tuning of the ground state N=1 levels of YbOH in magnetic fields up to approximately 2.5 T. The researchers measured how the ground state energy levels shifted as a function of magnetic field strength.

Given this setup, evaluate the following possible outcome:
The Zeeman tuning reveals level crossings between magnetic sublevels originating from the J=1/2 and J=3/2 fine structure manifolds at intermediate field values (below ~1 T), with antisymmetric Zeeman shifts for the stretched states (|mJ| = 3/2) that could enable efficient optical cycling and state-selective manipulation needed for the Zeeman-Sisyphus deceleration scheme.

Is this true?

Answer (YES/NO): NO